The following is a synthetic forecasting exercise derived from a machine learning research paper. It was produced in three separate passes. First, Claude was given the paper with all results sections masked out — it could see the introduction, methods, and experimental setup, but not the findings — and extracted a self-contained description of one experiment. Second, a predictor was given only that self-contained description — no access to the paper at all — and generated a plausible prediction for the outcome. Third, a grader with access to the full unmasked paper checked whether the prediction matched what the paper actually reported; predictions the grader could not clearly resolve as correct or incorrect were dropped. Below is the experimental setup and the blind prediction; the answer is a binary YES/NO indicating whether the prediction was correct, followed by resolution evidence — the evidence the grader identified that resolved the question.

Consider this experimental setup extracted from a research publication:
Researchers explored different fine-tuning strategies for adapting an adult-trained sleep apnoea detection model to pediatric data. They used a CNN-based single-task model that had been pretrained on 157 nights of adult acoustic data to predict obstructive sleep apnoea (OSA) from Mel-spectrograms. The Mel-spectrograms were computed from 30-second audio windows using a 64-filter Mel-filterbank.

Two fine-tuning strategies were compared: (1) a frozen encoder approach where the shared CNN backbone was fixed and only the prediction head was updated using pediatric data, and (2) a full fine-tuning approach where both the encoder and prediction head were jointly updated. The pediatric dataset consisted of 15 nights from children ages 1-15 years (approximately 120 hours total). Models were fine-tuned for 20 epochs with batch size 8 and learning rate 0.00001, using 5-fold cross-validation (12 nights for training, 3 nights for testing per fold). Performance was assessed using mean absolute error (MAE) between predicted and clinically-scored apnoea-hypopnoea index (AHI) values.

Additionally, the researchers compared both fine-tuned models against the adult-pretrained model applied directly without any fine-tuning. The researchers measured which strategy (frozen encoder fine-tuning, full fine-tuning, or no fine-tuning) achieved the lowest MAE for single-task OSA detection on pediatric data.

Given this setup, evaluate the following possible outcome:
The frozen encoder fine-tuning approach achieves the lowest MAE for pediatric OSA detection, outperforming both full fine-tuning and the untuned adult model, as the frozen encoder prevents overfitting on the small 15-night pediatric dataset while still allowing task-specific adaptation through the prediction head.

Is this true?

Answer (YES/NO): NO